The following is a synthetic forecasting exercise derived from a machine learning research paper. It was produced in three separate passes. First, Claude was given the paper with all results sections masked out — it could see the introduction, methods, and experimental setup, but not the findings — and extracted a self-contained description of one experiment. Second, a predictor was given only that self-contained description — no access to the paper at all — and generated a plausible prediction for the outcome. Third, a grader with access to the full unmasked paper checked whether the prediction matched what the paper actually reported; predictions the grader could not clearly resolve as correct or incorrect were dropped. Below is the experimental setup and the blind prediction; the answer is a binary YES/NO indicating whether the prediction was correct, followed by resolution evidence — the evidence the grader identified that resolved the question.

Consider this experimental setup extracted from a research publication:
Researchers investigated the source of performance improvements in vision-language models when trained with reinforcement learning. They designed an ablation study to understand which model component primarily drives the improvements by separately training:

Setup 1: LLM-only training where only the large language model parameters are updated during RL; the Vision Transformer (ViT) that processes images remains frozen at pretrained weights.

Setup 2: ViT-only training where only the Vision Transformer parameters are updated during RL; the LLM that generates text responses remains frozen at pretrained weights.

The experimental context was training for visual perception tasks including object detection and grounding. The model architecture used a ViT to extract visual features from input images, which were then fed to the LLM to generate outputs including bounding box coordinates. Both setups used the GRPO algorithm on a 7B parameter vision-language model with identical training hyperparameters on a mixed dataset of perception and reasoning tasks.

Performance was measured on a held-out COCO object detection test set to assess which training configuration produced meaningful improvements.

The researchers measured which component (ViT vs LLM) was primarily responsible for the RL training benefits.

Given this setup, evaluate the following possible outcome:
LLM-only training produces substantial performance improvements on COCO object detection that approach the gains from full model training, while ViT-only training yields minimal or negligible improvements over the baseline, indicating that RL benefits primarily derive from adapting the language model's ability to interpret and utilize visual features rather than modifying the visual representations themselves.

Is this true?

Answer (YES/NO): YES